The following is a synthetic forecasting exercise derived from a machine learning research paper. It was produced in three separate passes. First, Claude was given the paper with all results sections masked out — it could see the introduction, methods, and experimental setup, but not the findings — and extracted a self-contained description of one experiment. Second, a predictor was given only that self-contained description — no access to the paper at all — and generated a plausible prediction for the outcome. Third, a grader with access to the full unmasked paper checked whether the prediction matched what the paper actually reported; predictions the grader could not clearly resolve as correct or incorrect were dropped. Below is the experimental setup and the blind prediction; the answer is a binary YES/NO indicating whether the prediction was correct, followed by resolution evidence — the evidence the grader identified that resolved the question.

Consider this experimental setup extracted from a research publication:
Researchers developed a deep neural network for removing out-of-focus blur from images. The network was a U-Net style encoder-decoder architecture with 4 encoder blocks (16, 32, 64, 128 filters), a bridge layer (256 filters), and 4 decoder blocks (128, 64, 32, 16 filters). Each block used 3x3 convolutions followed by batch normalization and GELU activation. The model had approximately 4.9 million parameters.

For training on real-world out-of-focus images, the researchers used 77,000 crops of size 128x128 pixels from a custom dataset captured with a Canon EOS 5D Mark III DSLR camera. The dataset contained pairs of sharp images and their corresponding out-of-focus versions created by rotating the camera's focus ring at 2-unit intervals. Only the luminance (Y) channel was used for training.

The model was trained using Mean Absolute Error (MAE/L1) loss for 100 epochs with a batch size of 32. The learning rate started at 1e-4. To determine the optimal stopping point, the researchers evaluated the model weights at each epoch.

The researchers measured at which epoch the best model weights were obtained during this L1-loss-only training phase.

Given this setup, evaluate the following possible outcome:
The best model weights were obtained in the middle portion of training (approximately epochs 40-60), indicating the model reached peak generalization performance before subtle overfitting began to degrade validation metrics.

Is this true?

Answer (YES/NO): YES